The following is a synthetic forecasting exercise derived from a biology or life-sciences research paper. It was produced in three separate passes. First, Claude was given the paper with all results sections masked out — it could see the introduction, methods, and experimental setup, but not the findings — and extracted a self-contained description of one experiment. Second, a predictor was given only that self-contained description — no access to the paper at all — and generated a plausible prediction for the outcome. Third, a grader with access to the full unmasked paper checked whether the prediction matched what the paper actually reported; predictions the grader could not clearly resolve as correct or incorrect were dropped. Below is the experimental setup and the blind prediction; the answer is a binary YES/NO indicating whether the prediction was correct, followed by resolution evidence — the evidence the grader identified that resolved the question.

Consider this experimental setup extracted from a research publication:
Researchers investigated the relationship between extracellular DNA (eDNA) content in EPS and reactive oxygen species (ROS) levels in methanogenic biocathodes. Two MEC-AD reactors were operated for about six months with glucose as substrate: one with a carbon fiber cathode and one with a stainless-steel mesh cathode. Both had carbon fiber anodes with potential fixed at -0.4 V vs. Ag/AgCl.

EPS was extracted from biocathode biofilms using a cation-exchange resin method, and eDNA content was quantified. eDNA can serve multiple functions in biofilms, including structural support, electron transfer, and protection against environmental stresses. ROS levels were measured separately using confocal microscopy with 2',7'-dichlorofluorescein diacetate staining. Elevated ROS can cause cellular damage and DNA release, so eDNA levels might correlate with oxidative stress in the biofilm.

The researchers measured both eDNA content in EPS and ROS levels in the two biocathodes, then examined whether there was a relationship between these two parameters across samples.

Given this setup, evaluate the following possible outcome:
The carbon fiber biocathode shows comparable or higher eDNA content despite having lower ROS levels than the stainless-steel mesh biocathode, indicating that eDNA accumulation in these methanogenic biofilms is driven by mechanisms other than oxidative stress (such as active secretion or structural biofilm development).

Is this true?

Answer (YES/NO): NO